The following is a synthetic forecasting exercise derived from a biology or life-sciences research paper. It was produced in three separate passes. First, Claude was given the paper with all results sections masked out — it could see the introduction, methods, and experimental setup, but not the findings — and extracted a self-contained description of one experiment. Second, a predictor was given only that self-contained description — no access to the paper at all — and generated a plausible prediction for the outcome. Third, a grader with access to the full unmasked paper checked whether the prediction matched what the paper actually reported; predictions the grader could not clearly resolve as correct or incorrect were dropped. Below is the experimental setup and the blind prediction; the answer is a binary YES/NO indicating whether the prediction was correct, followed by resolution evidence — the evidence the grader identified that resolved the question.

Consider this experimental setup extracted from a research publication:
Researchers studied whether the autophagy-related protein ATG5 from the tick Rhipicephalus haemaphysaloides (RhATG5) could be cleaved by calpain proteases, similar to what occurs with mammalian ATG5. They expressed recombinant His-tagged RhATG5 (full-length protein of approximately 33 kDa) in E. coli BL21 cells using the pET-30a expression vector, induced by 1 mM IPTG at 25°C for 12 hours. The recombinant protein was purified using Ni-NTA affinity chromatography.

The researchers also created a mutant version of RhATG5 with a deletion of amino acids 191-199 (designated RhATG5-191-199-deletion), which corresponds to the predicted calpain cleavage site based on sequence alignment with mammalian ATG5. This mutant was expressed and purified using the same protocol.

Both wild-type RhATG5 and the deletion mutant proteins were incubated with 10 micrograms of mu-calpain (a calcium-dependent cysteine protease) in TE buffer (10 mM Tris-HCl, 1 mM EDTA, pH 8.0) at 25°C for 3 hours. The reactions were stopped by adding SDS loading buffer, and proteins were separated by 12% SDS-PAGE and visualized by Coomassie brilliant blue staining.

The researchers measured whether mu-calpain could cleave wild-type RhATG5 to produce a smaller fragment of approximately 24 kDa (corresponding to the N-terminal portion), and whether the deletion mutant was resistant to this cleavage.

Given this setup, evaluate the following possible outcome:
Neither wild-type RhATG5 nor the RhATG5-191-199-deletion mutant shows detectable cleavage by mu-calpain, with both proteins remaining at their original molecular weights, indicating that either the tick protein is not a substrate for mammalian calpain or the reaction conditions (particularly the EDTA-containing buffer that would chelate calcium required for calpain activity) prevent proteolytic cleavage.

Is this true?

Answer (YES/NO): NO